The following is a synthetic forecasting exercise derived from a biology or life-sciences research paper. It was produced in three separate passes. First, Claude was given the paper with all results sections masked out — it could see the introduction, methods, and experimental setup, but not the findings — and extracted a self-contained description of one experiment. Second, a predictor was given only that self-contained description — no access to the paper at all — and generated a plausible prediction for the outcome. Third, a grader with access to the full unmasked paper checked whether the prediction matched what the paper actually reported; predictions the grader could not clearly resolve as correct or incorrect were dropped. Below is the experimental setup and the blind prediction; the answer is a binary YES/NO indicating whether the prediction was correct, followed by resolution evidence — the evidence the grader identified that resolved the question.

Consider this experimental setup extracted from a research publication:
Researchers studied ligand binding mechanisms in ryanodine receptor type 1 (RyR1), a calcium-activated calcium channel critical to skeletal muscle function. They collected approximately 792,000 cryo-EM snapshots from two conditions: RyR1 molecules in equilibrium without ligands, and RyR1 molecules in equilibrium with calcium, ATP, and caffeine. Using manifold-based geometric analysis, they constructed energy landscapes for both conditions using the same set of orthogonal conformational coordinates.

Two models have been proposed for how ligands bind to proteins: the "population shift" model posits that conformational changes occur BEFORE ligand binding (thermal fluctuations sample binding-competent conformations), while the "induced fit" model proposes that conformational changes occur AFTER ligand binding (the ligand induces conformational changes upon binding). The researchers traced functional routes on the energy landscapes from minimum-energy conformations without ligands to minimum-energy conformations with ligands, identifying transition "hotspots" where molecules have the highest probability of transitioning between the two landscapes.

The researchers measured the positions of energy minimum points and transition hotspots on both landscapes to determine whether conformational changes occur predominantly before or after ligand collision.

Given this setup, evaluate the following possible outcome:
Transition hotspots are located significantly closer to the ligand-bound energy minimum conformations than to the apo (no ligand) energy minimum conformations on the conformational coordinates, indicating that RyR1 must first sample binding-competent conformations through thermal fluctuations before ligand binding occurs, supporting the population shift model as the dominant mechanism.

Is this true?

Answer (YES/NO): YES